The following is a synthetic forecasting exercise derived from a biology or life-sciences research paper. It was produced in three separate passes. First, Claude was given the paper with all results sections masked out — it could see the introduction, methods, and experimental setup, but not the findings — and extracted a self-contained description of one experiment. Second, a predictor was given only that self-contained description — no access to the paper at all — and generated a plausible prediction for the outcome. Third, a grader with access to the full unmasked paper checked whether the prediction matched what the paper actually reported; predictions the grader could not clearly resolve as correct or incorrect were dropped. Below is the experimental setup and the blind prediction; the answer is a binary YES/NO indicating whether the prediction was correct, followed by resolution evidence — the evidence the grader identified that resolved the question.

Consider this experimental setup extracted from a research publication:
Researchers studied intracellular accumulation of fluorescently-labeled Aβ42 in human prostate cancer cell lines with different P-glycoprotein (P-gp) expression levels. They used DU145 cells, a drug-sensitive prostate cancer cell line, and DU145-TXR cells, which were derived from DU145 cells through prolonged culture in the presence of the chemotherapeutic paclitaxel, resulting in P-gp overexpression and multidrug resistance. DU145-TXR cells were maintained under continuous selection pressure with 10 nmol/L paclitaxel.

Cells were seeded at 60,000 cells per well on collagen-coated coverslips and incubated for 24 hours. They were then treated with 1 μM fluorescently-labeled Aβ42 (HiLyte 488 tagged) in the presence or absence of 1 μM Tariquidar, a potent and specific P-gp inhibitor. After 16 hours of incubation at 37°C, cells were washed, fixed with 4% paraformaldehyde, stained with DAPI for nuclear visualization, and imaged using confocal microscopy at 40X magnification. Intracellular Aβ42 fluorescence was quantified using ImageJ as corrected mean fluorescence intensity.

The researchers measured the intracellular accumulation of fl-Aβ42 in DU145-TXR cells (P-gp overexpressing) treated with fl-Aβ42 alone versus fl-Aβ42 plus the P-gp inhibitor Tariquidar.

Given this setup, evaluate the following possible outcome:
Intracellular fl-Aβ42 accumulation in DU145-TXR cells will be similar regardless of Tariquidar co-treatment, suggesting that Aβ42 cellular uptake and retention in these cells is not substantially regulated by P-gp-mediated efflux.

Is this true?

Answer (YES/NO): NO